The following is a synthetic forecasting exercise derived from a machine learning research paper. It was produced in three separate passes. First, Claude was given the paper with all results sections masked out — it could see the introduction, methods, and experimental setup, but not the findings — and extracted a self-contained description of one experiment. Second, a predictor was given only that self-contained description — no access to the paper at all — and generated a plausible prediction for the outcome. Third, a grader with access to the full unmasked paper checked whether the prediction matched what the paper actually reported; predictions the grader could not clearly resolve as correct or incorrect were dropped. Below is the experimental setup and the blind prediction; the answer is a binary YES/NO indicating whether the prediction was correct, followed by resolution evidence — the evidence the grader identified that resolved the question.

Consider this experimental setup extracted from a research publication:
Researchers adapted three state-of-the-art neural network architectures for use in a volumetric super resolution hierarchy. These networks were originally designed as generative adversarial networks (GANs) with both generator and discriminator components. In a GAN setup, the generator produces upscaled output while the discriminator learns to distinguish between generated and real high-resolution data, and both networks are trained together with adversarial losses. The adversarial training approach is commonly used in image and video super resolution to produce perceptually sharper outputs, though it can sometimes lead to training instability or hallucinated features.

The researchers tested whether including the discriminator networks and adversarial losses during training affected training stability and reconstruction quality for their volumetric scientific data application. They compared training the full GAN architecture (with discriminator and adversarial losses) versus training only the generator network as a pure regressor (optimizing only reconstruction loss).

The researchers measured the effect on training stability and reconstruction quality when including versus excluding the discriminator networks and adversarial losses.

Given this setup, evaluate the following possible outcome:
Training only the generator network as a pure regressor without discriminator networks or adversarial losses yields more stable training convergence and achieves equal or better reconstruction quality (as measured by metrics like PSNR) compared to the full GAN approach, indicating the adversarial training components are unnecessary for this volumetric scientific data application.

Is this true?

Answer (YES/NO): YES